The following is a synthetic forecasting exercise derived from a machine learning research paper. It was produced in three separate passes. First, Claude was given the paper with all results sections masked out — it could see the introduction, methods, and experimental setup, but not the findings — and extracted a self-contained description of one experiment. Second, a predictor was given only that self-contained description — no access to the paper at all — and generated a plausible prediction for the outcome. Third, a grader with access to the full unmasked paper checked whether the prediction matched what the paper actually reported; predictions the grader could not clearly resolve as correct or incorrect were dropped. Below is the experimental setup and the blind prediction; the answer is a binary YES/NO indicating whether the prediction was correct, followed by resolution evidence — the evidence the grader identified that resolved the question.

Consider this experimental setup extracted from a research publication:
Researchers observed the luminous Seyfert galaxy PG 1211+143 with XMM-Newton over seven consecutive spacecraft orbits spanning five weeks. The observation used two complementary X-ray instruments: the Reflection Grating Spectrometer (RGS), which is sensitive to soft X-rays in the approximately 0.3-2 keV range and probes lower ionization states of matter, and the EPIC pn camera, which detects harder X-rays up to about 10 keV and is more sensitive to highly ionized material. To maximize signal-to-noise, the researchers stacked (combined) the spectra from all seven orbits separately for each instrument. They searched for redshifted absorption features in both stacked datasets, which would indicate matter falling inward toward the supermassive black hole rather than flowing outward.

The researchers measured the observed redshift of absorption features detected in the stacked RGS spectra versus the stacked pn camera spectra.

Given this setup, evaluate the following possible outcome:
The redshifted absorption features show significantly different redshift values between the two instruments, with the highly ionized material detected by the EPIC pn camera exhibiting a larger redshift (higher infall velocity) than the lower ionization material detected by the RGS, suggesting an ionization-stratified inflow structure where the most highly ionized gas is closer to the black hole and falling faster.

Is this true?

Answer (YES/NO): NO